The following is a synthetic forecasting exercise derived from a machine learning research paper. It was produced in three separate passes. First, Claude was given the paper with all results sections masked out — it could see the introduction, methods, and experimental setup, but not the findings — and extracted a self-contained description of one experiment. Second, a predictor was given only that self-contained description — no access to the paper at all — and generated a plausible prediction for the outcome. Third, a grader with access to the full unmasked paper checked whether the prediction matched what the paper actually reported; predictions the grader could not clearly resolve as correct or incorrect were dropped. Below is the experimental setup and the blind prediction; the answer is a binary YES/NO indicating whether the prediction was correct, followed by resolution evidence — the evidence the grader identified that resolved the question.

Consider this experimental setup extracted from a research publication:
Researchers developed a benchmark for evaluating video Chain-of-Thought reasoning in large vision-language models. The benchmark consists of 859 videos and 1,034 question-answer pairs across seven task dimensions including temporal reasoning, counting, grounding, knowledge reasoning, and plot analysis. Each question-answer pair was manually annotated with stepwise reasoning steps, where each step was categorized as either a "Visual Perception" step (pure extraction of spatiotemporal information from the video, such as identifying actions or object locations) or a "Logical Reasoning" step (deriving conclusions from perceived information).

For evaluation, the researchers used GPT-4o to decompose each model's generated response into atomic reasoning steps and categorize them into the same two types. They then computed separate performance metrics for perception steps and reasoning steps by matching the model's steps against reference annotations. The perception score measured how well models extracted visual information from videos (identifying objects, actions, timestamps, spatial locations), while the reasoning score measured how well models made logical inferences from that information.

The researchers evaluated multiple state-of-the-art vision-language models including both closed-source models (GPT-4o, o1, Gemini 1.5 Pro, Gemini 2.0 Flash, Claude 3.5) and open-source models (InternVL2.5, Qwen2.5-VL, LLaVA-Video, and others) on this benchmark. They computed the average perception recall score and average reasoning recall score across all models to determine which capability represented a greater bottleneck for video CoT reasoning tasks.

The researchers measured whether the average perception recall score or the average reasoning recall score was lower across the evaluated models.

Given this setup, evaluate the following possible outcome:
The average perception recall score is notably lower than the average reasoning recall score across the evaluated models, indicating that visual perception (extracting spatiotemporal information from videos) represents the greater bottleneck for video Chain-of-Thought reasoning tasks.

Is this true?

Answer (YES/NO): YES